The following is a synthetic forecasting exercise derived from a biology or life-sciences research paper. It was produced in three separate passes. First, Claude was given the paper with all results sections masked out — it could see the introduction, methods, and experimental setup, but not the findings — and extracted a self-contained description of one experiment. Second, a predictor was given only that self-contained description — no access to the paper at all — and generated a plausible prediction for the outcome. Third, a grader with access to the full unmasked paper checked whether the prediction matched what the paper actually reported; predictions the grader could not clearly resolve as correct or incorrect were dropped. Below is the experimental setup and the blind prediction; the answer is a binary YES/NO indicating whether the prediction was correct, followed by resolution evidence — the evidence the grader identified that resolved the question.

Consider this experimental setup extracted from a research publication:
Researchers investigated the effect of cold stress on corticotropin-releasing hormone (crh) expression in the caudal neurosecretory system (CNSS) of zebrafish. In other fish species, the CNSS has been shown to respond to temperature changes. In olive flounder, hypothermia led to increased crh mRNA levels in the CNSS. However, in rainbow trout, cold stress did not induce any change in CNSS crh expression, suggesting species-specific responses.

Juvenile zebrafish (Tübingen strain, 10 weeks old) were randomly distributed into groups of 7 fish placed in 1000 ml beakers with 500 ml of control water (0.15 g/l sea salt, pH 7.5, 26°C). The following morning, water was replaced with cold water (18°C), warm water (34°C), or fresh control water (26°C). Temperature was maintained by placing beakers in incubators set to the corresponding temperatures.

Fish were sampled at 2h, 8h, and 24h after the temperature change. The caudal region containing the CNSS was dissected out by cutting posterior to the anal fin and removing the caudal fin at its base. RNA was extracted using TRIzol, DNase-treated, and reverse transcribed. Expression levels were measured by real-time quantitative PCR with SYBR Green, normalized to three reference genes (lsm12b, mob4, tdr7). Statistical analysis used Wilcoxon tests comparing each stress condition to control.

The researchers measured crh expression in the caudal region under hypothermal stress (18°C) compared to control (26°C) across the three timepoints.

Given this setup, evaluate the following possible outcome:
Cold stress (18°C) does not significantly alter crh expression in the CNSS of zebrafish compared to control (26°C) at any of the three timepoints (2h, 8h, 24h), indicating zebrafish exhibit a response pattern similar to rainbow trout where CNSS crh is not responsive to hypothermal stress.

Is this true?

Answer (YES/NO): NO